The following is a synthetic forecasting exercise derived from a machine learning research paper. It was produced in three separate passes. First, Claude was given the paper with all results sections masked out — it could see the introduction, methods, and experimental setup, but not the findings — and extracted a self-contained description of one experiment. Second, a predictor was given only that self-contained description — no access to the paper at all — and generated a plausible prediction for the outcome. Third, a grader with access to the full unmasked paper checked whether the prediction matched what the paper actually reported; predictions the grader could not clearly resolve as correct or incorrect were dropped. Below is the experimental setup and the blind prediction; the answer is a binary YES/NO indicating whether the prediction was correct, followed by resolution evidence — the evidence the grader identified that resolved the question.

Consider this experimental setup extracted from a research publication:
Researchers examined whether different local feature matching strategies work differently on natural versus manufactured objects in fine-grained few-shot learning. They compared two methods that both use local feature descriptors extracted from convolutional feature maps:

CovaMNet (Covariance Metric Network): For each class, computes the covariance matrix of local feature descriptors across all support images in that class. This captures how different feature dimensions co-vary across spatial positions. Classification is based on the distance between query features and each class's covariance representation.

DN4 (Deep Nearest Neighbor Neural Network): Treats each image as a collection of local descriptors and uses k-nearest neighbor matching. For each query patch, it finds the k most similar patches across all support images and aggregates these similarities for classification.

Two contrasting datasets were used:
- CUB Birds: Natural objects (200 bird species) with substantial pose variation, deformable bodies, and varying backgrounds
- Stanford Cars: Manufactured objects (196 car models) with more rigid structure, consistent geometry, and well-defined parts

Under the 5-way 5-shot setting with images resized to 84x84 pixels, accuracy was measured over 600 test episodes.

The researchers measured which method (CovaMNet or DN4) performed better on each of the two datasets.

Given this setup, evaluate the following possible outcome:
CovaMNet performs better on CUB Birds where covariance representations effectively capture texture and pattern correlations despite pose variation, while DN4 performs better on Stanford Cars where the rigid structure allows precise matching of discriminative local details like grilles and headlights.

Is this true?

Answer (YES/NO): NO